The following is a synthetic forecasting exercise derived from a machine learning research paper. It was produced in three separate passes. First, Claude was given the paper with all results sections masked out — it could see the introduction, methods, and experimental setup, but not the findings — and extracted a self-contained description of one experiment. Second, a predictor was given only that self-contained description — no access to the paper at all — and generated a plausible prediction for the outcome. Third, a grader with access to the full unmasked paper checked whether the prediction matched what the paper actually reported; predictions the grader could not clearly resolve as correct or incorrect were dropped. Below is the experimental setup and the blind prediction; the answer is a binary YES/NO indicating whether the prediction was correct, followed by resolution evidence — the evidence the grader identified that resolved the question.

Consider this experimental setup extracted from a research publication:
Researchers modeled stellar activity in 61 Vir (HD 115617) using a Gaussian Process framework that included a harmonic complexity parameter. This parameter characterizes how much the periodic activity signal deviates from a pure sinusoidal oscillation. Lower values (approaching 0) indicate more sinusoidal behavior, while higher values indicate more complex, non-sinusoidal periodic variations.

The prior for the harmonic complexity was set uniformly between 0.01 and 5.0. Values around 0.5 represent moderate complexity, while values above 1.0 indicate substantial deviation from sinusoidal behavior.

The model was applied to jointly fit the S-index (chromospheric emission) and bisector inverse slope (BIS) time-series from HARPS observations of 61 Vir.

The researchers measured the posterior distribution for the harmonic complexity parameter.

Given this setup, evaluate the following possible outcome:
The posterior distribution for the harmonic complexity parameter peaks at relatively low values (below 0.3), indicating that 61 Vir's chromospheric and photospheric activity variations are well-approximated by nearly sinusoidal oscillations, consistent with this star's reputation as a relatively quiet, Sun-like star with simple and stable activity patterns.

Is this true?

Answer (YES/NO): NO